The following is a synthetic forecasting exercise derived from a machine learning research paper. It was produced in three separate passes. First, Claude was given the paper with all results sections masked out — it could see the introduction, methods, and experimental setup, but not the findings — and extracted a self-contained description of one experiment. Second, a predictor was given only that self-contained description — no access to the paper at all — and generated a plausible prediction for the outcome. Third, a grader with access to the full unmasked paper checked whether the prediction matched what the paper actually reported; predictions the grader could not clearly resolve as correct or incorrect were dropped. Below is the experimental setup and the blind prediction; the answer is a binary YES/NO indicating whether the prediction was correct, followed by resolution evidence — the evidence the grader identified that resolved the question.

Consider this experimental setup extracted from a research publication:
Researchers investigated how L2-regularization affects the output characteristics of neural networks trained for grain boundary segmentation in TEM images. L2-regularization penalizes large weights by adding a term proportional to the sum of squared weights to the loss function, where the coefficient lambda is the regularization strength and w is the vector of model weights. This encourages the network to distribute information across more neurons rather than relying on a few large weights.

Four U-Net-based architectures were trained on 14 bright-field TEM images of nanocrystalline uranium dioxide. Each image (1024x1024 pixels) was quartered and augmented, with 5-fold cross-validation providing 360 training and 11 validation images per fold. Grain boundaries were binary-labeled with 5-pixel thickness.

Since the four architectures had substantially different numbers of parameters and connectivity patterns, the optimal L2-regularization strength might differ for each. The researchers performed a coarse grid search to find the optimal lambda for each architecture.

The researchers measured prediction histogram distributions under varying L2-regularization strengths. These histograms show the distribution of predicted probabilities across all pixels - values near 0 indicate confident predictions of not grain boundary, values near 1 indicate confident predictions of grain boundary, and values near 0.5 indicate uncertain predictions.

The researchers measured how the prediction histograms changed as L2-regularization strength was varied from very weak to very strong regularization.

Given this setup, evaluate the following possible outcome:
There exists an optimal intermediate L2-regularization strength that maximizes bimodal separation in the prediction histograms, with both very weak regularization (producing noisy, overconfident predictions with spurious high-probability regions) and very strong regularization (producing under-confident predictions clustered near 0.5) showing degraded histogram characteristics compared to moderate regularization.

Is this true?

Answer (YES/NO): NO